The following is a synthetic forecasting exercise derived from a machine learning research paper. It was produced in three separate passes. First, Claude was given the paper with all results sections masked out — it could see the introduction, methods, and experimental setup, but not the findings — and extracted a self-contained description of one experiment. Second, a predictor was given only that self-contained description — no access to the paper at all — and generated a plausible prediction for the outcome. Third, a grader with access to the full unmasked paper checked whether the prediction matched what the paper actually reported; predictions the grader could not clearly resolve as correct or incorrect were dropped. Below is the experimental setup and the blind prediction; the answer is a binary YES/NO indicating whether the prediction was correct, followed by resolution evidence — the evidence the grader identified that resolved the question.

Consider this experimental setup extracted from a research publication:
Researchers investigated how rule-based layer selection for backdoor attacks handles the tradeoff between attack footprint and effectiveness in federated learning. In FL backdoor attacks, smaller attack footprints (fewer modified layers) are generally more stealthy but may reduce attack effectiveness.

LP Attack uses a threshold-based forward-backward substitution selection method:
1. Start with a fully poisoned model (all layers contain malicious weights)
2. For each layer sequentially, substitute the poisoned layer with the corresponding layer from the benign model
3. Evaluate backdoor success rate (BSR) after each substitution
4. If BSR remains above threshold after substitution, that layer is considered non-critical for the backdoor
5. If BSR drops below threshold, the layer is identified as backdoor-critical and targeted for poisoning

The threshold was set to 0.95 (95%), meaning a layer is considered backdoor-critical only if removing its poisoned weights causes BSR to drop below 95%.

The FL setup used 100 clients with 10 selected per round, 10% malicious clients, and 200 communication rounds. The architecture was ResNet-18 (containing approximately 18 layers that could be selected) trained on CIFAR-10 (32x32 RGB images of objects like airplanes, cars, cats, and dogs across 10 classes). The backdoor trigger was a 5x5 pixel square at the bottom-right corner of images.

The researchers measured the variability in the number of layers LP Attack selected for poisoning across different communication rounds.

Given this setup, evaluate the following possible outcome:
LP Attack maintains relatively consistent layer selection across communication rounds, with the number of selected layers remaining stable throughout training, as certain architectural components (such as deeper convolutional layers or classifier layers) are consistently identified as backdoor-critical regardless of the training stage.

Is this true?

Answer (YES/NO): NO